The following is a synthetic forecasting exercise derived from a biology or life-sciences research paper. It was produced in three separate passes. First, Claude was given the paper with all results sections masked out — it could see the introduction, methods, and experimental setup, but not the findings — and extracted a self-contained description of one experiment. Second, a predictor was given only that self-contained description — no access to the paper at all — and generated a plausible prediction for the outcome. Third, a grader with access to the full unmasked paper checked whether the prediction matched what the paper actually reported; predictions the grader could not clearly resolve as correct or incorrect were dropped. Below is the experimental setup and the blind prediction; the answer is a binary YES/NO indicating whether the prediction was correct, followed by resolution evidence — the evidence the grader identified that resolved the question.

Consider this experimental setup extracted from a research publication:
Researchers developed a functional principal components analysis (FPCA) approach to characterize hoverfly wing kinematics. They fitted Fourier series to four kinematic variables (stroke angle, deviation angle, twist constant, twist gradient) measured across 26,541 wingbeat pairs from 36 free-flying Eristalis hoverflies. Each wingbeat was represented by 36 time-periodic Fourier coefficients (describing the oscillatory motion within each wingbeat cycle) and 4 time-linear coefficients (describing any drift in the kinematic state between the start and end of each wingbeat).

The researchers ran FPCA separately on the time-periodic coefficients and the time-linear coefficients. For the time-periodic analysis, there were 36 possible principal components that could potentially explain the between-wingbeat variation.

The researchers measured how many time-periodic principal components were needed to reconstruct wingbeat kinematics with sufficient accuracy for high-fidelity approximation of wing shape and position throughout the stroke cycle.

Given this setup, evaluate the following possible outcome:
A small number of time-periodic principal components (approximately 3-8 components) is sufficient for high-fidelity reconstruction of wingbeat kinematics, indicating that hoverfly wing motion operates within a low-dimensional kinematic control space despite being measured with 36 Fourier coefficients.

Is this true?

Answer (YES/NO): NO